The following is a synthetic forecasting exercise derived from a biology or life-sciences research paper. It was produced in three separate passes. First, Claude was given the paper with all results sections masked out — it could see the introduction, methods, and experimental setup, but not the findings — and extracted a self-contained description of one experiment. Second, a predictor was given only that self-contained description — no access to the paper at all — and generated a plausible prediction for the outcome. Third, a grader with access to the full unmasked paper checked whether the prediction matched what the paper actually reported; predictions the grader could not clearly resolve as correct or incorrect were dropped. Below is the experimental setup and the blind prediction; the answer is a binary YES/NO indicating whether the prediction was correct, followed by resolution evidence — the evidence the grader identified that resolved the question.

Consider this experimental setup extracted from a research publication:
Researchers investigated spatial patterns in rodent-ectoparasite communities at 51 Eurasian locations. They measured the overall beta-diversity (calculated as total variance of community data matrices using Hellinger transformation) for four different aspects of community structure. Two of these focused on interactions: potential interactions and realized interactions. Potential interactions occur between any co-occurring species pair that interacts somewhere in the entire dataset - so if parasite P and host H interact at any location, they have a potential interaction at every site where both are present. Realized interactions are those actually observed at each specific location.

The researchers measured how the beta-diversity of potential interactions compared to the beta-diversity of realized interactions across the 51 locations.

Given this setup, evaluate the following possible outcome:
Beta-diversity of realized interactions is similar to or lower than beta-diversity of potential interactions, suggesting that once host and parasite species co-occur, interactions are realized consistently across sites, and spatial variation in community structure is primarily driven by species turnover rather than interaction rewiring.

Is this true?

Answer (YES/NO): NO